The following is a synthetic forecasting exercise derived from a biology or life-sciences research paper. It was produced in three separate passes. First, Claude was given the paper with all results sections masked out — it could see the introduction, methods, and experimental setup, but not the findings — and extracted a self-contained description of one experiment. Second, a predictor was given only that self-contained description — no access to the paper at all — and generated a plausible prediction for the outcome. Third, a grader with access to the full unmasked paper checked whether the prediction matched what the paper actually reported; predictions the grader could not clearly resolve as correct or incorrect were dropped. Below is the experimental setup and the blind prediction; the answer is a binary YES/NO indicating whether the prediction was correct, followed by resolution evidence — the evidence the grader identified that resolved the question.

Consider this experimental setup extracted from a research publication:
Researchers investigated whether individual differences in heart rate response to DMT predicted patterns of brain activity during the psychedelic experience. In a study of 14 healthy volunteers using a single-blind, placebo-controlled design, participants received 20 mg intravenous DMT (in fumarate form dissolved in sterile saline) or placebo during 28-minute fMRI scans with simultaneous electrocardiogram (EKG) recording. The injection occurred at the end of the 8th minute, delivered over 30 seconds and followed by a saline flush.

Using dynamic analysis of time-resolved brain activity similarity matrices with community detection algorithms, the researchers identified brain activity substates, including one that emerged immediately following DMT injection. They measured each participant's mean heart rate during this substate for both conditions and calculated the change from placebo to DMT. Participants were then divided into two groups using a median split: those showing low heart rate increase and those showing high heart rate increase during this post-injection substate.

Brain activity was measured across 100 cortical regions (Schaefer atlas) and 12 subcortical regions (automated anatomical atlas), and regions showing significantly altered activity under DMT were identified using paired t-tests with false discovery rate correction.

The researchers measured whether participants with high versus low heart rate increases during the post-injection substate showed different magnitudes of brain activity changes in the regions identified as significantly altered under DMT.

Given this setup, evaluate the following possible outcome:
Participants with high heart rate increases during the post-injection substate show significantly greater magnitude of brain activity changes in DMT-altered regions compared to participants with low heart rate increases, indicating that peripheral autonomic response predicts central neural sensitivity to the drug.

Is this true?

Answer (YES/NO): NO